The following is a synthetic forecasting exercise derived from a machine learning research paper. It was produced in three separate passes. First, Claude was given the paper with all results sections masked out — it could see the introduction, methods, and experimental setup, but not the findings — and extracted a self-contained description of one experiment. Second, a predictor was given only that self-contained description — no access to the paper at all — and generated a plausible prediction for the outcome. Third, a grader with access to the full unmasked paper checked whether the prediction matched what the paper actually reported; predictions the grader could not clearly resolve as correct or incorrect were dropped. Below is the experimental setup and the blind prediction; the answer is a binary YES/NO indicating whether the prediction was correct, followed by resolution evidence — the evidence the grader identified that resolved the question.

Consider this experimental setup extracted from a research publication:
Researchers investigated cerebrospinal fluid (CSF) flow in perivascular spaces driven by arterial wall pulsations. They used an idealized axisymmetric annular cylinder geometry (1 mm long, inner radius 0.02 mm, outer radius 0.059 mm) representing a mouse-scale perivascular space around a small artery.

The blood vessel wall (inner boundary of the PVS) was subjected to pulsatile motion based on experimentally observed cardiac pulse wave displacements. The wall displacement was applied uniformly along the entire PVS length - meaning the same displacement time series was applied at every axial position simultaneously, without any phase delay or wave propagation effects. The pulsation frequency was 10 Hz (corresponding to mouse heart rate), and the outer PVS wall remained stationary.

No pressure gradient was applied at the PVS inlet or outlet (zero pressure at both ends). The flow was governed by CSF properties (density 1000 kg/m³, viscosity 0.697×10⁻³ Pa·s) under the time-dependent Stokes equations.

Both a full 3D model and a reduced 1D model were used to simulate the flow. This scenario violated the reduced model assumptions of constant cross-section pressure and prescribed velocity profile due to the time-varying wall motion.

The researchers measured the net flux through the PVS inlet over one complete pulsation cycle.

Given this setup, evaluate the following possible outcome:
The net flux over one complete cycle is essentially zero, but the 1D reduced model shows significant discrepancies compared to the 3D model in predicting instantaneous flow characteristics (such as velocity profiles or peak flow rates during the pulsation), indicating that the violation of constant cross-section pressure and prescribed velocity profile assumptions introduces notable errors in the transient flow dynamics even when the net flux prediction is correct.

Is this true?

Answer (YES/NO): NO